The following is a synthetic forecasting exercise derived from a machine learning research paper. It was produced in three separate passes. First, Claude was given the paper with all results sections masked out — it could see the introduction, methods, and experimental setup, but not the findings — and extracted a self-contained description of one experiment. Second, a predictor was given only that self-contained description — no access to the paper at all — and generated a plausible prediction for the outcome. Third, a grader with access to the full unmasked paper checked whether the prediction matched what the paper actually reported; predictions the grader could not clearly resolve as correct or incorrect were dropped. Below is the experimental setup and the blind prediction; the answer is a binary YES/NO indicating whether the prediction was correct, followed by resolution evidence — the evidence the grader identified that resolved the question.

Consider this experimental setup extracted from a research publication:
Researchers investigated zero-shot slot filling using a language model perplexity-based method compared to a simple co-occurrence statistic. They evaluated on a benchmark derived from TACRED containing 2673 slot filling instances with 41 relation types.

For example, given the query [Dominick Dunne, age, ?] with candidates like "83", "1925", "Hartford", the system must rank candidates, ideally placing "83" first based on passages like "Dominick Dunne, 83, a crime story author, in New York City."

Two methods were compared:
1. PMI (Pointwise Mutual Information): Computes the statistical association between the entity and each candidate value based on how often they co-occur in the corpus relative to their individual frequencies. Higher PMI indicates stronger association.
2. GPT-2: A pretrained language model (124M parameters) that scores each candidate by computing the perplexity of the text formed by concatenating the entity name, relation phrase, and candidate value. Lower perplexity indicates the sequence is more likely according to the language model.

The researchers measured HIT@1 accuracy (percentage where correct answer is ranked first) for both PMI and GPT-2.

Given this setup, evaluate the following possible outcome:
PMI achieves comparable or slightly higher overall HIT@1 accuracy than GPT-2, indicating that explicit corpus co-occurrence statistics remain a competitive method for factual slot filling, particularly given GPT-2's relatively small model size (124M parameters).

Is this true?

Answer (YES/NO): YES